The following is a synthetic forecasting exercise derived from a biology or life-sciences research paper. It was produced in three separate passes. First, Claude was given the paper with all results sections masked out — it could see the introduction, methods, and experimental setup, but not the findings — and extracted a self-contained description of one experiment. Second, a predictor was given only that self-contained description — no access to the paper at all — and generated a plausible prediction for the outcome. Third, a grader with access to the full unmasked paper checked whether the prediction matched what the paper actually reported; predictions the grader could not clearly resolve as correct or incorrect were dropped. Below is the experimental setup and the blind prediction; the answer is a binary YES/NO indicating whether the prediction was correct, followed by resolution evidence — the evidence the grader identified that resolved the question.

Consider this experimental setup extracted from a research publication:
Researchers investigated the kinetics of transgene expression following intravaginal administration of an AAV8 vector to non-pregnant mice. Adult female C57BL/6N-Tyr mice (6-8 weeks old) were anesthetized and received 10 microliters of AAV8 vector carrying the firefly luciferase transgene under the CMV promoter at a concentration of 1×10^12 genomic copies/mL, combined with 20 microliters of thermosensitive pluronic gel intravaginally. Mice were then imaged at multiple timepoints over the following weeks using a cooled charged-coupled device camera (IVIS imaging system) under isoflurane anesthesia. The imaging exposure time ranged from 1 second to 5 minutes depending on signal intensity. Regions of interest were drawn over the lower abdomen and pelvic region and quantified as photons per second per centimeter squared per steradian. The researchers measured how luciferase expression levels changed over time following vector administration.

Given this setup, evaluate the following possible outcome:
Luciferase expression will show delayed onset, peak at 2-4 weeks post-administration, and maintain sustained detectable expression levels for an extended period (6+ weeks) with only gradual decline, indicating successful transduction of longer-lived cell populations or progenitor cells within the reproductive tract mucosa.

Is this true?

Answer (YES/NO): NO